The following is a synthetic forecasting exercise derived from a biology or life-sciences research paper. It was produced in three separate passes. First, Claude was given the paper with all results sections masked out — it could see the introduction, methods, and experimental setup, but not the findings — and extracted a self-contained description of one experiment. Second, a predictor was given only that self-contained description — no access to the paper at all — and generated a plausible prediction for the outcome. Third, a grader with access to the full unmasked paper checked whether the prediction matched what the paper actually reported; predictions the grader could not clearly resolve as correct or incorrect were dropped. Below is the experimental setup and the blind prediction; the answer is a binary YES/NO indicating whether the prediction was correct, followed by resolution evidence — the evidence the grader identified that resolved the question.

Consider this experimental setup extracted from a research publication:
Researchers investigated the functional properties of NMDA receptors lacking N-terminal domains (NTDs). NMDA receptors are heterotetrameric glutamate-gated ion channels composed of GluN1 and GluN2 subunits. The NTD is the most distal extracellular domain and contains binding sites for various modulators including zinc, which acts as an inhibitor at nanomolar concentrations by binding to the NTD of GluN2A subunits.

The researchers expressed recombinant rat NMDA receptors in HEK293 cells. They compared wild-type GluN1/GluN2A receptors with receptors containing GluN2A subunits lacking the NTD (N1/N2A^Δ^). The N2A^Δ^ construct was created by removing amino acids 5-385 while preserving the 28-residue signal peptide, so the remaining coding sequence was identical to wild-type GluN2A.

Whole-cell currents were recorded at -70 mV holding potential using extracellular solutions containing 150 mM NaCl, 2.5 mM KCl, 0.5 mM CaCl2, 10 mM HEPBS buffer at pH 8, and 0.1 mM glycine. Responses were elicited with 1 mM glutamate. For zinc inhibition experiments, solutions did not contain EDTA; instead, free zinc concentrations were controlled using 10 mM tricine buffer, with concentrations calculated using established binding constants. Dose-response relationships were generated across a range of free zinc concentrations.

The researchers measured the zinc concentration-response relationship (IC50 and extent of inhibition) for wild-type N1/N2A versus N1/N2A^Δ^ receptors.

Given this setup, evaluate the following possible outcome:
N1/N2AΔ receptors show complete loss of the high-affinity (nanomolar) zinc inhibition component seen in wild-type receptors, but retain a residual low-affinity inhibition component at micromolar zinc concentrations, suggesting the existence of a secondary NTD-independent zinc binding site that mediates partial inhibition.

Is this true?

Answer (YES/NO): YES